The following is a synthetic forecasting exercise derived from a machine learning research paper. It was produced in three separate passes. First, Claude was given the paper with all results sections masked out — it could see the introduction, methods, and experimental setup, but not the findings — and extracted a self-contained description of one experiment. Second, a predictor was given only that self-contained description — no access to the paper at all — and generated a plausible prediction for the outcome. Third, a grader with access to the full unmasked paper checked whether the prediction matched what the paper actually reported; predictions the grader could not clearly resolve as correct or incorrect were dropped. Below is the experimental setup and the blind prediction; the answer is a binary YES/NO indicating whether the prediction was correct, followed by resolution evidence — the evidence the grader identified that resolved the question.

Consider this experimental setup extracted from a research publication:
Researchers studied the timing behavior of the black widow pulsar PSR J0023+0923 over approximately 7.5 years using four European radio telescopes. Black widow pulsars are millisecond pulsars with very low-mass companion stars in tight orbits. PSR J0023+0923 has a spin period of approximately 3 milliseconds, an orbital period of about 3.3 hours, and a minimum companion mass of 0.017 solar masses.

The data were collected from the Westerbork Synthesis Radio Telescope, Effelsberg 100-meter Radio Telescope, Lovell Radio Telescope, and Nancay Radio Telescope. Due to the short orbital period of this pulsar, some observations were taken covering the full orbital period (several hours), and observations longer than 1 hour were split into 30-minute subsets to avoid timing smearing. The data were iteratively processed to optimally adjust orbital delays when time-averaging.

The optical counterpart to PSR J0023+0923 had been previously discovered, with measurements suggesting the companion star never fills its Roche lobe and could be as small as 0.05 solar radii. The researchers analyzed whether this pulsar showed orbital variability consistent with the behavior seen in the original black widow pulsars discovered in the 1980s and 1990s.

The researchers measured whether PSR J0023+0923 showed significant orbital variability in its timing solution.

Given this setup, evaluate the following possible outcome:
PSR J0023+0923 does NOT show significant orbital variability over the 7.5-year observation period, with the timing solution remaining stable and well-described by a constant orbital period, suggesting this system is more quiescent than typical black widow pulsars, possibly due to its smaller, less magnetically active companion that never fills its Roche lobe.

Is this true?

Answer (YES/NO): NO